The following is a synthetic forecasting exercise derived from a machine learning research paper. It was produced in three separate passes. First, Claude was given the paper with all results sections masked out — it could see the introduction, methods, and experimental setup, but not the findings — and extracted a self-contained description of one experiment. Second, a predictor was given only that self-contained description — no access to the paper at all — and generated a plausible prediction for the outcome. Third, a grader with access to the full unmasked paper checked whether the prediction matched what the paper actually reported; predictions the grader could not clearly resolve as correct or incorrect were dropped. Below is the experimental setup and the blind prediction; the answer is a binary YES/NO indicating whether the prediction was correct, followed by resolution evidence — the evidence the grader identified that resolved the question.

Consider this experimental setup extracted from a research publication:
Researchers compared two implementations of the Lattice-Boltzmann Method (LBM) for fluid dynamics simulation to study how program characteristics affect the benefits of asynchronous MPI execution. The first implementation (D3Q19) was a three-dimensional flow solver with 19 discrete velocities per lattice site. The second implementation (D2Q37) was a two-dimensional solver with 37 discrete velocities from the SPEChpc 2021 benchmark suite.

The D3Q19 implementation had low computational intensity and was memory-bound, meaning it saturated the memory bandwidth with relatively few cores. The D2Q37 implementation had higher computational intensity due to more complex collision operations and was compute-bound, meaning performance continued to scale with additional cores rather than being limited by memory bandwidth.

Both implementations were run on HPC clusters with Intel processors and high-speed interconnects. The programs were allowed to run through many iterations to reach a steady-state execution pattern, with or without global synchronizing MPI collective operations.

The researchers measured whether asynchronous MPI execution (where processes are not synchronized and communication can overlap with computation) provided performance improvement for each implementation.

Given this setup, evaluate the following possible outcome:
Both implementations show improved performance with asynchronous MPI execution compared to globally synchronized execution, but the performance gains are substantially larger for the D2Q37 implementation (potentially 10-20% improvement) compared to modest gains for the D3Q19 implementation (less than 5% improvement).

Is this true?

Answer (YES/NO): NO